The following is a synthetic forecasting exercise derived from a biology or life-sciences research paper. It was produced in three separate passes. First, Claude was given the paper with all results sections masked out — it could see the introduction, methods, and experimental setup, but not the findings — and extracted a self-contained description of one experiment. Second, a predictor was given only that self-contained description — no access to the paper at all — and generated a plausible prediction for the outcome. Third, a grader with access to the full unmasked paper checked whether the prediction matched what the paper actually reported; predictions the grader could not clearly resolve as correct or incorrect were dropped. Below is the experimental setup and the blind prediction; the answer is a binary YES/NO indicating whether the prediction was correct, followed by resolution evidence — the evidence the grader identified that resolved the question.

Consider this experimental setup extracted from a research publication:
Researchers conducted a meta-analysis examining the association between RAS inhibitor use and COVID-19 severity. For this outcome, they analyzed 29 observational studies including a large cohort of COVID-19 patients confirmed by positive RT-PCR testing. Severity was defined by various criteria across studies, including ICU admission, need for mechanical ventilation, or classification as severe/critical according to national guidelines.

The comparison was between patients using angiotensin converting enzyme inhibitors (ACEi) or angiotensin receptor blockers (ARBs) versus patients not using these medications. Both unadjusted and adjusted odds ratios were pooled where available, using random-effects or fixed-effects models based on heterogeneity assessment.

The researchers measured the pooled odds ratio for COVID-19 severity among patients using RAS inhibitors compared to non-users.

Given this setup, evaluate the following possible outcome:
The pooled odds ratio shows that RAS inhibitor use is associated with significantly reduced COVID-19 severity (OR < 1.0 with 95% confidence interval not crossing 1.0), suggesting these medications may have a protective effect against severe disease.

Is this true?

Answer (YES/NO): NO